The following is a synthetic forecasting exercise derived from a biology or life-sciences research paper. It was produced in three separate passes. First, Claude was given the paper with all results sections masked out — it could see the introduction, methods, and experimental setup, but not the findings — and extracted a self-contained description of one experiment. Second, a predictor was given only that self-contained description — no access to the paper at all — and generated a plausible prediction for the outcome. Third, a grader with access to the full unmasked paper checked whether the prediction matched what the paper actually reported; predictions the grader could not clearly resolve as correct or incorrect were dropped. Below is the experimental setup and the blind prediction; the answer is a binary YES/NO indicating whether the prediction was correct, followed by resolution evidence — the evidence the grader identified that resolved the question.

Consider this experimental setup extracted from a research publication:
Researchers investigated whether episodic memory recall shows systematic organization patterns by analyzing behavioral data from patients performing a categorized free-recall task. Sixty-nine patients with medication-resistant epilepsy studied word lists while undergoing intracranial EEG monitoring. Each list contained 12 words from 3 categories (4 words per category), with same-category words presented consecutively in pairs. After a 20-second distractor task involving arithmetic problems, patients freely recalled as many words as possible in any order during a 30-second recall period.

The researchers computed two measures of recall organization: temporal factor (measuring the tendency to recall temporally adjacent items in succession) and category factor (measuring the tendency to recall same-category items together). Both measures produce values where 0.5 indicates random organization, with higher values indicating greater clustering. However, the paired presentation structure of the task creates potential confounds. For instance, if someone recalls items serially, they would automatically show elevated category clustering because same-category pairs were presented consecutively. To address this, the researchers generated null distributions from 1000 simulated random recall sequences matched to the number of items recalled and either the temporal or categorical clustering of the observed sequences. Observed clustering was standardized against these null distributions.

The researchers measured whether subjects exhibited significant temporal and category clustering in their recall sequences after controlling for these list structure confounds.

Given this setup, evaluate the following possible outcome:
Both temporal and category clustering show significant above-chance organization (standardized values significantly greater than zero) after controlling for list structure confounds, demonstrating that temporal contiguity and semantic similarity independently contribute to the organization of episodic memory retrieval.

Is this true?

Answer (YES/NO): YES